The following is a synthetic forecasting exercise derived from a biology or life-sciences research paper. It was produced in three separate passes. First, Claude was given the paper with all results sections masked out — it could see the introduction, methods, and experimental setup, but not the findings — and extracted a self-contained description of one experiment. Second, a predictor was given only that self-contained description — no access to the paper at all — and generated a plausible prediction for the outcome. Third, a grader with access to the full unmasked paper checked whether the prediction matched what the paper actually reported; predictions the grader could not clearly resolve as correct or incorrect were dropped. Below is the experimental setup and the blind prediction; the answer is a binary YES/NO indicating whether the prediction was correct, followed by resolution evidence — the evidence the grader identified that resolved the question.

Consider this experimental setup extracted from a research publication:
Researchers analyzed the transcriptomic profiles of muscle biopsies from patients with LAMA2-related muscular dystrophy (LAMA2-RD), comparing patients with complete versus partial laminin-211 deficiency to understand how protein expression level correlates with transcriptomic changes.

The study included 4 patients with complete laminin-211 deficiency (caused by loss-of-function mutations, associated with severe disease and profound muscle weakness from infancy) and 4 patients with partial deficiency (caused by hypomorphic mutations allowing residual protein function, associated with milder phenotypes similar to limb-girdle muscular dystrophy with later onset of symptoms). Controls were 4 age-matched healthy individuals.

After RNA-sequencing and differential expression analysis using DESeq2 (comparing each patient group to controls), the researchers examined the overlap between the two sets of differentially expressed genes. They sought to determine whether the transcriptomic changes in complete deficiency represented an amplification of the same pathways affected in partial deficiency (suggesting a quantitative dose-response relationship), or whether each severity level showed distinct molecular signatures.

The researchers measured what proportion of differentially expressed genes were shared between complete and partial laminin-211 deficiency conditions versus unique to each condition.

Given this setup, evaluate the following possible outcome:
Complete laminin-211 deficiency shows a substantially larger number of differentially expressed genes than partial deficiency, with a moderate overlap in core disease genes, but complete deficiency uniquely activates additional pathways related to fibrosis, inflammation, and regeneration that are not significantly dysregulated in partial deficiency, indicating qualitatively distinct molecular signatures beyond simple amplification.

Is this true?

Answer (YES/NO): NO